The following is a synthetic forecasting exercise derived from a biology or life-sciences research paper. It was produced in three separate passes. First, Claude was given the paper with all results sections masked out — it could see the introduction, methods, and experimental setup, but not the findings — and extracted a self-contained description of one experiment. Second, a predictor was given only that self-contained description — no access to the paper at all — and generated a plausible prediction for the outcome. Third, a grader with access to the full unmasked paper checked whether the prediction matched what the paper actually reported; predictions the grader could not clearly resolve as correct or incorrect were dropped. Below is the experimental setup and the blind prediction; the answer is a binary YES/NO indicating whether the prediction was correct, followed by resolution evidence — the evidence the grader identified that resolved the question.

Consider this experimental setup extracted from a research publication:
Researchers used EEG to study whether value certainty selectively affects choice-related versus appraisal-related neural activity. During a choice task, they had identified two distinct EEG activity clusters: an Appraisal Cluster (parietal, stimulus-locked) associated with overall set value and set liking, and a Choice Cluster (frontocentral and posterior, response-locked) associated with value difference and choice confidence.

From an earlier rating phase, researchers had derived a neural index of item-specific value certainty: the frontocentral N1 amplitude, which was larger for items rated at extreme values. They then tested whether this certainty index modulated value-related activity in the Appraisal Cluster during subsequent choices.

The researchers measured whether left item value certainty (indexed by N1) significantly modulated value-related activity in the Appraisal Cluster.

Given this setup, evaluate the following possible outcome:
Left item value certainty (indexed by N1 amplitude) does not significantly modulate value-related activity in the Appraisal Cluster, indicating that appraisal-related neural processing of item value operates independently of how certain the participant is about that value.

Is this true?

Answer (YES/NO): YES